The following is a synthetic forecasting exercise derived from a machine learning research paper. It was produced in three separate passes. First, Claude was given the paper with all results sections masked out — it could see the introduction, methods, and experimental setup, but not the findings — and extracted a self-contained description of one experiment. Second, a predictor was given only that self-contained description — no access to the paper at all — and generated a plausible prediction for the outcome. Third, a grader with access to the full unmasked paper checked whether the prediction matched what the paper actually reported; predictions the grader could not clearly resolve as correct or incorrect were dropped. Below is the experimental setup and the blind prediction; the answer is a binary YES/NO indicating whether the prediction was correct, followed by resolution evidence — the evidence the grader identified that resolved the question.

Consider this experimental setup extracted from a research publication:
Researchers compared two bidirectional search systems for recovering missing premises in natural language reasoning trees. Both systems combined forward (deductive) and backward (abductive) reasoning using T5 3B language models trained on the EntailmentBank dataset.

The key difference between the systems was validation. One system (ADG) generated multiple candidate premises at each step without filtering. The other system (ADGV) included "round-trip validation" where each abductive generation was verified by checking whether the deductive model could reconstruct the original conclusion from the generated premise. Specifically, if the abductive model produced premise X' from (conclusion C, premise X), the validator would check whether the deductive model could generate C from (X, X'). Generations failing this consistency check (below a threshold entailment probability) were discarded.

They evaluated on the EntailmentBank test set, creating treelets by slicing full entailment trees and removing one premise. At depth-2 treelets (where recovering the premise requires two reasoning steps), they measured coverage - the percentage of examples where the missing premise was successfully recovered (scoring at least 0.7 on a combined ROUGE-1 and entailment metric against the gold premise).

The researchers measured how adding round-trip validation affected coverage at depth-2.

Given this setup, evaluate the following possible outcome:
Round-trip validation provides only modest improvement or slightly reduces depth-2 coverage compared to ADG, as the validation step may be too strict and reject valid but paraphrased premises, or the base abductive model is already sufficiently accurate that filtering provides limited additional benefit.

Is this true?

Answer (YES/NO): NO